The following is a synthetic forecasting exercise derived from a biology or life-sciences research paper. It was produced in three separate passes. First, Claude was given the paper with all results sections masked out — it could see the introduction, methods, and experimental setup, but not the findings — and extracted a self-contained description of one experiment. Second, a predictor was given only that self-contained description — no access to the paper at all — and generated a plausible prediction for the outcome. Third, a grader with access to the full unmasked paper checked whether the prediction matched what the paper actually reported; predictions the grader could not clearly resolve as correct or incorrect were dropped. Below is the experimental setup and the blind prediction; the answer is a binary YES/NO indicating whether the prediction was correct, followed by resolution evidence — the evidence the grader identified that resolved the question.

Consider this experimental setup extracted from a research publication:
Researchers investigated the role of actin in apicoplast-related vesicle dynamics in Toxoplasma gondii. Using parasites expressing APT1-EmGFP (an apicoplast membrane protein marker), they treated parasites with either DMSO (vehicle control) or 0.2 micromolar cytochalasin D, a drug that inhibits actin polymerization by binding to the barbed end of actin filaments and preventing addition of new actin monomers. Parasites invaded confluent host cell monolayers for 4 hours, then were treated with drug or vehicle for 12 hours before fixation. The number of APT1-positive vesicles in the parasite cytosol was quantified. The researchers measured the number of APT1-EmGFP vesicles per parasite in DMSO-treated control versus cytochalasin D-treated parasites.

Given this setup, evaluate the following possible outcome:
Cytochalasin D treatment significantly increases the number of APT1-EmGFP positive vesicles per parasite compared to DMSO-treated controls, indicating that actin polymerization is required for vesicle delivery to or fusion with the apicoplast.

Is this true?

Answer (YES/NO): YES